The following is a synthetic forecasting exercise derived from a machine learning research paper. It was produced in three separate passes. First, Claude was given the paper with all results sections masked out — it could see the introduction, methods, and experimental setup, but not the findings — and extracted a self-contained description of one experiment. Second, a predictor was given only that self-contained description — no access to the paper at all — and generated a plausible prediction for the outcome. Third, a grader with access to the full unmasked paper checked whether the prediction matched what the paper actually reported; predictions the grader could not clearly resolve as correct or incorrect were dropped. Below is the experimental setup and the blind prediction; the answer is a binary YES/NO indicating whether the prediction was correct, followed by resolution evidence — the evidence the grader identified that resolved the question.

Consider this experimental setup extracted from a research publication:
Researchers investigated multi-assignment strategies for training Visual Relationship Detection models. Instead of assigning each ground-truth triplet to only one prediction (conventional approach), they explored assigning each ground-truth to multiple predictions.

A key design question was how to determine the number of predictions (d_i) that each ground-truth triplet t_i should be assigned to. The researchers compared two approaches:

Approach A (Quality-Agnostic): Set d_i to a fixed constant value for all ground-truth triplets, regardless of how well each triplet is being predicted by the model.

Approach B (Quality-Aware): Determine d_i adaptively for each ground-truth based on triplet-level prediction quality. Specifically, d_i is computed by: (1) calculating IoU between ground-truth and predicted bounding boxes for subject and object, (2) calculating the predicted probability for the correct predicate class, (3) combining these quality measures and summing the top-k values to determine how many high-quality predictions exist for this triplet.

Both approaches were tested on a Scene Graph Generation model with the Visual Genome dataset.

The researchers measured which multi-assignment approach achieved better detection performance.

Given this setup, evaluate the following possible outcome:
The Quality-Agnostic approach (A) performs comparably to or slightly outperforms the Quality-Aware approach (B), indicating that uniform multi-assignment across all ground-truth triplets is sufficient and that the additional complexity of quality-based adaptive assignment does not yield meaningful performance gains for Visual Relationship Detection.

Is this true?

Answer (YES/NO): NO